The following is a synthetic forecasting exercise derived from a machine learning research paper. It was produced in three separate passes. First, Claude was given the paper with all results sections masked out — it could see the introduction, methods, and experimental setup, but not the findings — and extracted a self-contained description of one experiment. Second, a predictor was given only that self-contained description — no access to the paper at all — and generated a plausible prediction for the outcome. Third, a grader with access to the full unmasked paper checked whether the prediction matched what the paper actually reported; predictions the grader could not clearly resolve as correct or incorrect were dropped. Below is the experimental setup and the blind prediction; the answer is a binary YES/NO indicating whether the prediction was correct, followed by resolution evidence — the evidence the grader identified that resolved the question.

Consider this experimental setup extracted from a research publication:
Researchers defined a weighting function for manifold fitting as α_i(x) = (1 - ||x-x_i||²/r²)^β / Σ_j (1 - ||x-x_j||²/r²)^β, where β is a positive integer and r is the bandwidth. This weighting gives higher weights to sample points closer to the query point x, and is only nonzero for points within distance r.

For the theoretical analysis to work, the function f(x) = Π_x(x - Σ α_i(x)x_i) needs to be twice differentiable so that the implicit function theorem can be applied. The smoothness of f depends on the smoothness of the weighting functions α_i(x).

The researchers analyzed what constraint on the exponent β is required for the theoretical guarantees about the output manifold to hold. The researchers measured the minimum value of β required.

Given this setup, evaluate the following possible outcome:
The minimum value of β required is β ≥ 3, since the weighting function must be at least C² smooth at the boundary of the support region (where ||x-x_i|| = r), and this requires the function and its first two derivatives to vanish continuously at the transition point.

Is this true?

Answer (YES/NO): NO